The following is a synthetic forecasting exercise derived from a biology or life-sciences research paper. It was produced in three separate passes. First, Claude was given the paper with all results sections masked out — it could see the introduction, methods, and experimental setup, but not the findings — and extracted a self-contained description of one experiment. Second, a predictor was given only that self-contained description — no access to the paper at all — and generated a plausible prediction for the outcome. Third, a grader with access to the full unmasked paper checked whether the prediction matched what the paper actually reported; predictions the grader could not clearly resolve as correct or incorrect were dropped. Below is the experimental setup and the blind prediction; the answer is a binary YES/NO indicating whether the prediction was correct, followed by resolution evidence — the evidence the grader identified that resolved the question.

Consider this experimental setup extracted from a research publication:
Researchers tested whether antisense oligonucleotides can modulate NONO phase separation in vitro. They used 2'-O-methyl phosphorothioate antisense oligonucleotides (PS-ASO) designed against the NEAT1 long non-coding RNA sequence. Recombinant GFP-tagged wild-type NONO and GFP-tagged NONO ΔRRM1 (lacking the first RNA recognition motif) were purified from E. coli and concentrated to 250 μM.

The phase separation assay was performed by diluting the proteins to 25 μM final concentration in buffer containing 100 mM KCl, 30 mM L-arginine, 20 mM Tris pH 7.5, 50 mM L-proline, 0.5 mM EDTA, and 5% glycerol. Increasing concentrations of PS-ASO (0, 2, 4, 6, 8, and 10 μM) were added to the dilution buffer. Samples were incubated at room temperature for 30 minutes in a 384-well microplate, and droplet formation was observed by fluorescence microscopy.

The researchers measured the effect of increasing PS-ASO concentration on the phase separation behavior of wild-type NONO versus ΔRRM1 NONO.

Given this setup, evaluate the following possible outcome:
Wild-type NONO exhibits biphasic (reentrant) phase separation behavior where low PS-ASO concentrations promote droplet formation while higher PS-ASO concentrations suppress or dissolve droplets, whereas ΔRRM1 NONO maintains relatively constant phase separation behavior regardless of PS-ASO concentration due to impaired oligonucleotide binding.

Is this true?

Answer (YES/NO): NO